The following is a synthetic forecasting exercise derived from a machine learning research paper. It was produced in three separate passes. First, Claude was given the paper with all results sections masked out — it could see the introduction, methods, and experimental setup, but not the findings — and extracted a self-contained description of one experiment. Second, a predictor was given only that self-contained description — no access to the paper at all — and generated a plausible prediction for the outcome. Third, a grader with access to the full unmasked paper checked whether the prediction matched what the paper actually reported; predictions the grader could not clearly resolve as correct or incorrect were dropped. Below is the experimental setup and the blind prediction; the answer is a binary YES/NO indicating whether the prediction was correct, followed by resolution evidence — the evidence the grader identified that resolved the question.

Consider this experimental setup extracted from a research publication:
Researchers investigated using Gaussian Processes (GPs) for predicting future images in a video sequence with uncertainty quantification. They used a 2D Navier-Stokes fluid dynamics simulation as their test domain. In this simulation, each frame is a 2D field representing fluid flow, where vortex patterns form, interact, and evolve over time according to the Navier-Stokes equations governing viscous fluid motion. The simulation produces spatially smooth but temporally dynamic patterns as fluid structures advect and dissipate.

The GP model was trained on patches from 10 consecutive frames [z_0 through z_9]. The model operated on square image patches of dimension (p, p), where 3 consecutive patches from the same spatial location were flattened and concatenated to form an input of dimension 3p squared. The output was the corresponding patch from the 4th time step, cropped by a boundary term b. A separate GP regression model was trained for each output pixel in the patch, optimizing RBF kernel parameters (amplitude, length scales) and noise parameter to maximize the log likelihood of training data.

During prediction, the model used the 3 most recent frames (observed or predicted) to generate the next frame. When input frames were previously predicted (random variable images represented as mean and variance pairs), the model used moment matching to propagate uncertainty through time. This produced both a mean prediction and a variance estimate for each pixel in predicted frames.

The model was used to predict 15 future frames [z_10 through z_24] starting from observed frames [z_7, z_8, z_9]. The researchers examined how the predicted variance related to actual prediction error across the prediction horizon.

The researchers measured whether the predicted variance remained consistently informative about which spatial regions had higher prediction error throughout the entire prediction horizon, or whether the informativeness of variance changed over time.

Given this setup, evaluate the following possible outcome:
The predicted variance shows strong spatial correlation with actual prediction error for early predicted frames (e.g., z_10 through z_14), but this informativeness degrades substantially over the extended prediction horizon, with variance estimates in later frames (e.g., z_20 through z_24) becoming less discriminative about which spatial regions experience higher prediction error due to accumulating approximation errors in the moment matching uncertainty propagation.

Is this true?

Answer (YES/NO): YES